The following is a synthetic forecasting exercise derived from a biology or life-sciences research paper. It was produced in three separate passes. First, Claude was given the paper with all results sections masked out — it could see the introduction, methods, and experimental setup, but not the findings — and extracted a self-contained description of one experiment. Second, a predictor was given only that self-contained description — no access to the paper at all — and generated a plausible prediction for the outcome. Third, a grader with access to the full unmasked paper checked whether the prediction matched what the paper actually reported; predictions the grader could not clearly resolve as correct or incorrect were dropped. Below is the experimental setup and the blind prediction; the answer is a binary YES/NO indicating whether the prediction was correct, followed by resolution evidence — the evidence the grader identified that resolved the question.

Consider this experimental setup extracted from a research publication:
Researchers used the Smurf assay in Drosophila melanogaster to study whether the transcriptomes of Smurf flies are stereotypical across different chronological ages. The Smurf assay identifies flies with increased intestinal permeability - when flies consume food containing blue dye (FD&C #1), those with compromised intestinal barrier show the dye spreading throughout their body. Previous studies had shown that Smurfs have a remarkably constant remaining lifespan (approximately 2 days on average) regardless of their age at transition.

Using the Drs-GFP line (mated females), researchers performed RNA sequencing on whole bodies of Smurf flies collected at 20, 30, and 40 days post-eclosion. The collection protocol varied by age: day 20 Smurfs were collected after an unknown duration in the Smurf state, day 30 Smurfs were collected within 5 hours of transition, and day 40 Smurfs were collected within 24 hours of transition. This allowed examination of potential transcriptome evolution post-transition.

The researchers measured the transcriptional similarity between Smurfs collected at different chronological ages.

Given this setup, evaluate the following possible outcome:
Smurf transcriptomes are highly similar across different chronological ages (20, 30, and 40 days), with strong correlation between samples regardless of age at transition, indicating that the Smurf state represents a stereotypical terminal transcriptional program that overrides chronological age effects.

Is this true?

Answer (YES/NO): YES